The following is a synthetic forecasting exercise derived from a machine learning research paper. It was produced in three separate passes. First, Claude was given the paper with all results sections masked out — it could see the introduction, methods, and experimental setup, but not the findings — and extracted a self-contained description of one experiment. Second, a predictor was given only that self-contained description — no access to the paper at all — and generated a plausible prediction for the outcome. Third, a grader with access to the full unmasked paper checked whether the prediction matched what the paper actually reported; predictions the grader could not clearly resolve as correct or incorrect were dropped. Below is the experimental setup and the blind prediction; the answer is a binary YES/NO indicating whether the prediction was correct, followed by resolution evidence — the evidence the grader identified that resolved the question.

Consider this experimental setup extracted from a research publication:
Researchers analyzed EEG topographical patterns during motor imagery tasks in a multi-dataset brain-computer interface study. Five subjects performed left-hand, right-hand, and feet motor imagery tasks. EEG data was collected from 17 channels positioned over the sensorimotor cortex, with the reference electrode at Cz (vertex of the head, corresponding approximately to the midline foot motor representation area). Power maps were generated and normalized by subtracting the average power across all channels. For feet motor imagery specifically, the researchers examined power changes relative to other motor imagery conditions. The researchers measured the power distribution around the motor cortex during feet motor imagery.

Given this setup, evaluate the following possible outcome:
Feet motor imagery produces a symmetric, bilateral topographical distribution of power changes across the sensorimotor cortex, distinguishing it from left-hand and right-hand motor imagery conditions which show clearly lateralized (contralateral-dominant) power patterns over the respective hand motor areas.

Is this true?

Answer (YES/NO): YES